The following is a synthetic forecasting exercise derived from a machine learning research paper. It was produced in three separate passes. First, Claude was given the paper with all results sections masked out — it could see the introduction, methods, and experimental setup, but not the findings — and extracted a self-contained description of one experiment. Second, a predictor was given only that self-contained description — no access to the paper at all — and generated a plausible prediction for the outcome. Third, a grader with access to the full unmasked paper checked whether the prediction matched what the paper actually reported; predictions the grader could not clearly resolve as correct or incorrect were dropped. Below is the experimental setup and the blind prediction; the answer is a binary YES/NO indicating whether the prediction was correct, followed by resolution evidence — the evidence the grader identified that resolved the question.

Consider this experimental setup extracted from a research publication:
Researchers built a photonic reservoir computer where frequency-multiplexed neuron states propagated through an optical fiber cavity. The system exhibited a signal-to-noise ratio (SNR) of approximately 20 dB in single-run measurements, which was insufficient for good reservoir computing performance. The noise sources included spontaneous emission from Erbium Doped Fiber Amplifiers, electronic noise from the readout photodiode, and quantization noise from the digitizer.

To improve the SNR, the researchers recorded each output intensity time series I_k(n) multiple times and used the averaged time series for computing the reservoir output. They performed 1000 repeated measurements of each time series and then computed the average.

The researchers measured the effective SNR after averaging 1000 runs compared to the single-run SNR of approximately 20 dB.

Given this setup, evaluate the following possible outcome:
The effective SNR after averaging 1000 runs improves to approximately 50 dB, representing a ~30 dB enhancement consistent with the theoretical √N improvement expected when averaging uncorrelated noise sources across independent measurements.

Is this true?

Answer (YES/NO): NO